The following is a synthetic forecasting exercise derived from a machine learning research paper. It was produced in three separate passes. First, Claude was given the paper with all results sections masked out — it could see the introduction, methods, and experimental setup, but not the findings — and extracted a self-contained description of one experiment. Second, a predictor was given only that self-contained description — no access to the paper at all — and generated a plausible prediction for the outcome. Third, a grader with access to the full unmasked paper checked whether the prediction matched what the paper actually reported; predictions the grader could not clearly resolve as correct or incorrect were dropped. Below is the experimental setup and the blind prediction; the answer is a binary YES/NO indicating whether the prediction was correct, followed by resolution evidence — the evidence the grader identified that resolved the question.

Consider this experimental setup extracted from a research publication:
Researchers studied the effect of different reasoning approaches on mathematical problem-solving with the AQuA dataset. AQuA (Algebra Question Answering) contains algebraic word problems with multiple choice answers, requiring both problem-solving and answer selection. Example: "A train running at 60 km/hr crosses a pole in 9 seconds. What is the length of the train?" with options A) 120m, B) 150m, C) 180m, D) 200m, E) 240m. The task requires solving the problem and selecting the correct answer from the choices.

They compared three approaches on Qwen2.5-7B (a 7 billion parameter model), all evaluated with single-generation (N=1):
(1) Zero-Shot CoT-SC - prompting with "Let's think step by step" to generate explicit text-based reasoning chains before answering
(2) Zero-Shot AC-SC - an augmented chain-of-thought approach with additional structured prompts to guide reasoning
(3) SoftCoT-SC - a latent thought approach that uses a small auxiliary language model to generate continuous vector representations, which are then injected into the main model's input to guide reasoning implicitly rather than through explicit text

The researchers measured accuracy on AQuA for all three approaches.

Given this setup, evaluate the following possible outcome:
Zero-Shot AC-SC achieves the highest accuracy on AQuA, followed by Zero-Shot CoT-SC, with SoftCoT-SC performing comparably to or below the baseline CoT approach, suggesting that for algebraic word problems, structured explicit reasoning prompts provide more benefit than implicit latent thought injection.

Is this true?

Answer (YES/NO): NO